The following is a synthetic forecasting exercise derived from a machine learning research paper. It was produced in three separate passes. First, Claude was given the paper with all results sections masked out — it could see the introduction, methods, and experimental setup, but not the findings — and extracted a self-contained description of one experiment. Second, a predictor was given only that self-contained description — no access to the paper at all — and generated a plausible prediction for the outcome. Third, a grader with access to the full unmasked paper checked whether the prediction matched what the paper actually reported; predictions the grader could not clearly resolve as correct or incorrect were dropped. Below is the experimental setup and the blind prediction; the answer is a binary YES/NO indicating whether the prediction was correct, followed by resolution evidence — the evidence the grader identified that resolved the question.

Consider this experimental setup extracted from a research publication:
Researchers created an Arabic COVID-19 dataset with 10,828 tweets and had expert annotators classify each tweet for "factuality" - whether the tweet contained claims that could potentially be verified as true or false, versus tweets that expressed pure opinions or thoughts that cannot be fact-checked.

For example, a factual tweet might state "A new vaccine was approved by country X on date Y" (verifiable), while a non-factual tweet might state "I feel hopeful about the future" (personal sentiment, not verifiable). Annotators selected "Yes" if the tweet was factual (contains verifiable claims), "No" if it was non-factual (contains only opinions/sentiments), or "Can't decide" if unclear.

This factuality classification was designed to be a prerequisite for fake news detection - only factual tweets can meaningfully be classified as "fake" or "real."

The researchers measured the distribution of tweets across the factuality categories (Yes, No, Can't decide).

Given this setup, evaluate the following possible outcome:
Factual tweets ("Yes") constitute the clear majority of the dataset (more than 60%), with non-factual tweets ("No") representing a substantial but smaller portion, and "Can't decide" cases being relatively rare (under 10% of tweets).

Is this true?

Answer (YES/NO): NO